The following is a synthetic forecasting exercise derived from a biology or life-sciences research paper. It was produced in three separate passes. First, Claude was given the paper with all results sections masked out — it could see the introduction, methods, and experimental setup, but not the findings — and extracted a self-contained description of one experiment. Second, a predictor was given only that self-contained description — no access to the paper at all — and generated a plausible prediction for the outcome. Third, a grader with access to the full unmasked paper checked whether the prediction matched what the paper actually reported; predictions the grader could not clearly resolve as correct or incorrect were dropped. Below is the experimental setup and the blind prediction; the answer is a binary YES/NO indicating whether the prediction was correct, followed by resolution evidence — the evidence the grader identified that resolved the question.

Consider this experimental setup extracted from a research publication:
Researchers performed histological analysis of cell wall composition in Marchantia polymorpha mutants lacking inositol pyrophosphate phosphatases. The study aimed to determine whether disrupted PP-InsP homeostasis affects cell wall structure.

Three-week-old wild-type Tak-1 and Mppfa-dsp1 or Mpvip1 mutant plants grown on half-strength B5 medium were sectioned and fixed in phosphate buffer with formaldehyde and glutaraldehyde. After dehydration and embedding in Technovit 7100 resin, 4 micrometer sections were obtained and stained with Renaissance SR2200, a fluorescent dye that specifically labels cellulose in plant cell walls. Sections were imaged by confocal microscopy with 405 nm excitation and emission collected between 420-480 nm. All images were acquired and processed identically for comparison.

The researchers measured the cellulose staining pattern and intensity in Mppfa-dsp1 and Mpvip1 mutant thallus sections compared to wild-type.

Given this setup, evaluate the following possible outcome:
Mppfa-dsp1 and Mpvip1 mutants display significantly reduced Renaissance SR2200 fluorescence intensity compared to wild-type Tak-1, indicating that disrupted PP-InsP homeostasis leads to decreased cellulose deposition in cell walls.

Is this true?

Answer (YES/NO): NO